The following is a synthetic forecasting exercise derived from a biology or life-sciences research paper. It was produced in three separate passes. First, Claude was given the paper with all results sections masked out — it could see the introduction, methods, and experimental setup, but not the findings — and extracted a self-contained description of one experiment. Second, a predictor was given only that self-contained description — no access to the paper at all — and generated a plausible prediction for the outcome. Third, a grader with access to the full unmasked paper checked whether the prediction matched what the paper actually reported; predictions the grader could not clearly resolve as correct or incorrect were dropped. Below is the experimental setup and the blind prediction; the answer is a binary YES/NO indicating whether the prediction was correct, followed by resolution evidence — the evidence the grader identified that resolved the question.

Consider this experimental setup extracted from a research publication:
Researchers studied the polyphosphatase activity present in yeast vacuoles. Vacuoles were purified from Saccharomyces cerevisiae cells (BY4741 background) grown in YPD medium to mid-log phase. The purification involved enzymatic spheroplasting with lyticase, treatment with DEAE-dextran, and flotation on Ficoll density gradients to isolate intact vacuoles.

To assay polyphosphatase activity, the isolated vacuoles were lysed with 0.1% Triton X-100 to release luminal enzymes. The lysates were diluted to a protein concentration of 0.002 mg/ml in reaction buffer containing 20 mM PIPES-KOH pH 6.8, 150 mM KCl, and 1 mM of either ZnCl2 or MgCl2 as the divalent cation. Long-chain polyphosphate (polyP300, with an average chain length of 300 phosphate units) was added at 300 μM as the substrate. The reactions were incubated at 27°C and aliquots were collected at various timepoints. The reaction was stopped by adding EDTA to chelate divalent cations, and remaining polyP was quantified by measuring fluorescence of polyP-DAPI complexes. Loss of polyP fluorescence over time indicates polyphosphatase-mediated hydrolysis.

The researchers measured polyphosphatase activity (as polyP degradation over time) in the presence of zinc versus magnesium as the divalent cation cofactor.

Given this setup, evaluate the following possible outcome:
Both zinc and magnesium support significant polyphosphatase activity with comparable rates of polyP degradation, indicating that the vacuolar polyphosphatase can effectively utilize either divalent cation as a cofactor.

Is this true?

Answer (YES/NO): NO